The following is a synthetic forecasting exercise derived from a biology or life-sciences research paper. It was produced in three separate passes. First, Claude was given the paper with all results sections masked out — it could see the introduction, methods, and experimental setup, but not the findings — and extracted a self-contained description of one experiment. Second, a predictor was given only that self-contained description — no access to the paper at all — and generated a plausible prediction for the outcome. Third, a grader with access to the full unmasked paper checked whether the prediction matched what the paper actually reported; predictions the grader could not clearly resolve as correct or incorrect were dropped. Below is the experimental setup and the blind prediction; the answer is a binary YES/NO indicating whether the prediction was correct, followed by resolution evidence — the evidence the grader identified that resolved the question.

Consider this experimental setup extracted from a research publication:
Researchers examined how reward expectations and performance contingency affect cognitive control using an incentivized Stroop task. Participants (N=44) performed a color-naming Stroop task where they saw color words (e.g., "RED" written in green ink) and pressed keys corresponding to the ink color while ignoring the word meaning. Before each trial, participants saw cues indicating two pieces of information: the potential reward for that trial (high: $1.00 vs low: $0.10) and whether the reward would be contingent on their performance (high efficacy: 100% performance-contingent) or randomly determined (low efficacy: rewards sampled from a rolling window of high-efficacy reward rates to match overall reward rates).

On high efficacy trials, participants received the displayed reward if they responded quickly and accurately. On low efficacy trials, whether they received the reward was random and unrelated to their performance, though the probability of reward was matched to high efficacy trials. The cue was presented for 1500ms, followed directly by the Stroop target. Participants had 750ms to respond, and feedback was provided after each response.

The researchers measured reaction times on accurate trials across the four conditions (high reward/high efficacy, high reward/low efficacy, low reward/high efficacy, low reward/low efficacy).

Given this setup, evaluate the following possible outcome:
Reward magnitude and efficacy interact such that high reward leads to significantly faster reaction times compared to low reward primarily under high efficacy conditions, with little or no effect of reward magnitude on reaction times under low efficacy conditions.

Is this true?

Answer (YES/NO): NO